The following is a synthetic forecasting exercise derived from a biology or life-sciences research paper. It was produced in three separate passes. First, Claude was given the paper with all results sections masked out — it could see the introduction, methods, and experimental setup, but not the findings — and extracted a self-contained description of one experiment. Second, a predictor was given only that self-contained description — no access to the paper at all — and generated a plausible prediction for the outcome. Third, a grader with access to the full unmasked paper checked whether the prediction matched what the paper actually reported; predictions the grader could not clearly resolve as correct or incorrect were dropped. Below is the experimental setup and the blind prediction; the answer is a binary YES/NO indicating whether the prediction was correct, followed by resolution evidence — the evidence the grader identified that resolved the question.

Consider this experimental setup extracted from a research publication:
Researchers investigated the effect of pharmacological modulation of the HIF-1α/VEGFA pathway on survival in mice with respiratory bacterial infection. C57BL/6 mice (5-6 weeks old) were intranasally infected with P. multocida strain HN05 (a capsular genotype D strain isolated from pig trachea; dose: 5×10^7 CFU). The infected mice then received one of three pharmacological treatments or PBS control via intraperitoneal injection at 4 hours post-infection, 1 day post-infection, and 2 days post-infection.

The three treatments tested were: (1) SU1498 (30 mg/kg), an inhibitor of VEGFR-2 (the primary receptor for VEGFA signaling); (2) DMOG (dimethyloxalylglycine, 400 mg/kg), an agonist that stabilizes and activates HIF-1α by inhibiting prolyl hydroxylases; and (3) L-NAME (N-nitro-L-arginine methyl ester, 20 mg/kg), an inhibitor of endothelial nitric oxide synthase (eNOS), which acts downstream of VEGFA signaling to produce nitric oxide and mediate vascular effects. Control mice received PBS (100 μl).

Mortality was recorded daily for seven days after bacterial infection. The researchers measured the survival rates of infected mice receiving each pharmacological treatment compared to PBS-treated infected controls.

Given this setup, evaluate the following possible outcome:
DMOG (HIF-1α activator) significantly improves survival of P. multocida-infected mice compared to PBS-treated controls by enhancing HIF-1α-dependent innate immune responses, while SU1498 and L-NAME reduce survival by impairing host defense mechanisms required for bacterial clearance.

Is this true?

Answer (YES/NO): NO